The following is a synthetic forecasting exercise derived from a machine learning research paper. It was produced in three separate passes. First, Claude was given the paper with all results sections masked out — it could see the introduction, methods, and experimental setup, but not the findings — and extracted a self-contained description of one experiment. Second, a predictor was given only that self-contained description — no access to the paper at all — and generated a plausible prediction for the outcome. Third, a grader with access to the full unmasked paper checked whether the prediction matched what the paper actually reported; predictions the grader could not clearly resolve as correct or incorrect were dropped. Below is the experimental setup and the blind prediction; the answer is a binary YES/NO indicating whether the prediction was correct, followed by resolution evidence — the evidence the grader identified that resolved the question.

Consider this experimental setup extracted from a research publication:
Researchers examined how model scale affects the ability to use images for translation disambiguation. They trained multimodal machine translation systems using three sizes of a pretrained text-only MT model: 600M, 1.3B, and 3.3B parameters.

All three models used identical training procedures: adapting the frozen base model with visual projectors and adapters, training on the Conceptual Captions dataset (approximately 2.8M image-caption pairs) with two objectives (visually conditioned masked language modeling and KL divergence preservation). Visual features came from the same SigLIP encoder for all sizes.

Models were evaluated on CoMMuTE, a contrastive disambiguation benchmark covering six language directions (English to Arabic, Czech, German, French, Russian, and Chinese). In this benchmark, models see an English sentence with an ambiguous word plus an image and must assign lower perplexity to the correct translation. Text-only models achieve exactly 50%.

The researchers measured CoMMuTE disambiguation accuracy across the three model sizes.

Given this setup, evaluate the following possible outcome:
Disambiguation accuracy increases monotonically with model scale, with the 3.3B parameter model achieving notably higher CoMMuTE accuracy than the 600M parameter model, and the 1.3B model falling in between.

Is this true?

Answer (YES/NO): YES